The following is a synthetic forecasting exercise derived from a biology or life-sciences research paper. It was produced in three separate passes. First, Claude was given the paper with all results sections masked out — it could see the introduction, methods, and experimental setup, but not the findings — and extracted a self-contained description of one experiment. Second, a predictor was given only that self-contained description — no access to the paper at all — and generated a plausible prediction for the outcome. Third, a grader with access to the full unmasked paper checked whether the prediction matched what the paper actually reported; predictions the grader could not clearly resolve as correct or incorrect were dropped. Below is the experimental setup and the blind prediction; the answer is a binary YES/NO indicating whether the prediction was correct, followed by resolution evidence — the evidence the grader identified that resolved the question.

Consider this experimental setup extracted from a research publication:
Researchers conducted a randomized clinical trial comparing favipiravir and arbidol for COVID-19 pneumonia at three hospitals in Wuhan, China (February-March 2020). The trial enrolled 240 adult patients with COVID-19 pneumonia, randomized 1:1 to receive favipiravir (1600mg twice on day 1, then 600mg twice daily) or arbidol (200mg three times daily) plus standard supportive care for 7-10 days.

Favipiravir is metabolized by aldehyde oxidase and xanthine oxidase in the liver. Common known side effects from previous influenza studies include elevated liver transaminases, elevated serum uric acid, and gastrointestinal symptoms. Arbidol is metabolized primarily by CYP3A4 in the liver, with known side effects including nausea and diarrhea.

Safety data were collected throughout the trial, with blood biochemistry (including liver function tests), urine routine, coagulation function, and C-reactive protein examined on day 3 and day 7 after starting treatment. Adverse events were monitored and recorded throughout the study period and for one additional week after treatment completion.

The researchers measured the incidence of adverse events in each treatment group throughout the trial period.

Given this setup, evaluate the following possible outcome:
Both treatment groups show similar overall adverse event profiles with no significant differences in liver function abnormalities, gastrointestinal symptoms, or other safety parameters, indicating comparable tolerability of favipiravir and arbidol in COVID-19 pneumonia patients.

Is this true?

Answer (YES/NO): NO